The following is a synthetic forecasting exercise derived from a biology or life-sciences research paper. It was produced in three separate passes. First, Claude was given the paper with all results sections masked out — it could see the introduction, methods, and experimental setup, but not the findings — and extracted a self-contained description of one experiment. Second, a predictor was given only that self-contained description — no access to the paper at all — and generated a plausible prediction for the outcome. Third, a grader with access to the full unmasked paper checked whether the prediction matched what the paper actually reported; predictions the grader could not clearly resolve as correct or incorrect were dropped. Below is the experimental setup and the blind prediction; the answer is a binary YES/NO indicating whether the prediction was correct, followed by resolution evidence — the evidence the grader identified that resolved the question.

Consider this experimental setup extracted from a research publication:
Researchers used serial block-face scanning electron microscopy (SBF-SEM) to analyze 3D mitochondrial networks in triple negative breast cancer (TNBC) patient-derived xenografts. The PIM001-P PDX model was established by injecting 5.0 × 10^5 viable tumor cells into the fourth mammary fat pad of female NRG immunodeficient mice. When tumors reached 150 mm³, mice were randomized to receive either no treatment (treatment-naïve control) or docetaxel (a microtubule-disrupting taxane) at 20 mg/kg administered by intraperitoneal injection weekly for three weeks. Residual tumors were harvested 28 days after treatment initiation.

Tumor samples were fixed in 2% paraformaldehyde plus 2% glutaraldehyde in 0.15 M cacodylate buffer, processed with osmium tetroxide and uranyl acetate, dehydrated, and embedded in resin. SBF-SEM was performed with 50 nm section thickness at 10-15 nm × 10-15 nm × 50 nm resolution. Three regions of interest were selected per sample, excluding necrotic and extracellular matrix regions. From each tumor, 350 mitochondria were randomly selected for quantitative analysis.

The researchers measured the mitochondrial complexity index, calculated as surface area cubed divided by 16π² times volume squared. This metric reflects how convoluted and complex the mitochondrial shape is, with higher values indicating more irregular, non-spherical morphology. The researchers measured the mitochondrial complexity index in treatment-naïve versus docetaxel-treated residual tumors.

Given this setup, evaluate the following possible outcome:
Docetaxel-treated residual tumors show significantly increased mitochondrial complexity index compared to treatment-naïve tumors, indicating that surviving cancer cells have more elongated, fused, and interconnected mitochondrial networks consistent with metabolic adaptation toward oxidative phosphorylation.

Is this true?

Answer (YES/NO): YES